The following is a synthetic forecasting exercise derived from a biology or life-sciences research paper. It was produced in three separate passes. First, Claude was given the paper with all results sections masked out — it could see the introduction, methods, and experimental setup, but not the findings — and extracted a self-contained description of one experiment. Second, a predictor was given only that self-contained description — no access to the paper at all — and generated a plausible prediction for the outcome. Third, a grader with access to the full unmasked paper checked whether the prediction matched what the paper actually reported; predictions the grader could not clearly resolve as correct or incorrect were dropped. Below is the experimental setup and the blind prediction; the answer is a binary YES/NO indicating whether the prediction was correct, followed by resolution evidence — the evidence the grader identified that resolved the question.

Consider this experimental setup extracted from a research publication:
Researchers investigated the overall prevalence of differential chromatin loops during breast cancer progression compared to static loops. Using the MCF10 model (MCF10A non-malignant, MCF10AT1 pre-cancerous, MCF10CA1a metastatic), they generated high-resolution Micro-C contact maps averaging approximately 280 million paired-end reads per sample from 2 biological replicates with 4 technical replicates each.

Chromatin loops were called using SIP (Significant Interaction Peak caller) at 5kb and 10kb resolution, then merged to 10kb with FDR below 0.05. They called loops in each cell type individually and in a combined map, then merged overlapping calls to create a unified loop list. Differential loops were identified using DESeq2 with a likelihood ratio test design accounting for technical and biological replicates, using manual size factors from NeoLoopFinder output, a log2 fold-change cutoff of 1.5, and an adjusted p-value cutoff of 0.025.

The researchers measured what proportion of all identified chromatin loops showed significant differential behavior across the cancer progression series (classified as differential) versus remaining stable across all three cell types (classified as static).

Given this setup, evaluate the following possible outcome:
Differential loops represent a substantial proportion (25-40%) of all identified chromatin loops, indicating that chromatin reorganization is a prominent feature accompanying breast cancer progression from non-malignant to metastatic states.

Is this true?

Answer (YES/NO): NO